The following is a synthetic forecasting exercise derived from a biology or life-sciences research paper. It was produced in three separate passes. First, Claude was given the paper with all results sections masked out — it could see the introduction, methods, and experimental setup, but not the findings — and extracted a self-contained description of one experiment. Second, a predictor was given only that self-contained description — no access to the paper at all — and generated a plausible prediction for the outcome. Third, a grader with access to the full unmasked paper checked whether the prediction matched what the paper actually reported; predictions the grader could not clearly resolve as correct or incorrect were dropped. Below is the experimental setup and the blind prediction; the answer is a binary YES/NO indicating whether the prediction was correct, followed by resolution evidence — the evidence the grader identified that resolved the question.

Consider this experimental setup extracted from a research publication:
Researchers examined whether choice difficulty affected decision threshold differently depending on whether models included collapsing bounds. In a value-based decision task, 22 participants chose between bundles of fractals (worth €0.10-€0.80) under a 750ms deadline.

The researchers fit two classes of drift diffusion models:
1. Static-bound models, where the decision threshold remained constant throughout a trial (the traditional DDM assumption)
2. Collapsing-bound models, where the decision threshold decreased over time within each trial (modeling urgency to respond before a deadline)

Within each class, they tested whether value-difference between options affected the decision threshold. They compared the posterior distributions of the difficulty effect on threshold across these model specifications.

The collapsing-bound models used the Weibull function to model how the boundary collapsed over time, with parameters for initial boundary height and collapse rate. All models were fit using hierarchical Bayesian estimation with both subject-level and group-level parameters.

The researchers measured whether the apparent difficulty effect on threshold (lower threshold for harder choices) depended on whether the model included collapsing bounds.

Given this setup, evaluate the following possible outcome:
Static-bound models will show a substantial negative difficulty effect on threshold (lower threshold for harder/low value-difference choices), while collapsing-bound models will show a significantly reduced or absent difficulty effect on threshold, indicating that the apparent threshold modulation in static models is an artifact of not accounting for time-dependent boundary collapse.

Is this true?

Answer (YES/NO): NO